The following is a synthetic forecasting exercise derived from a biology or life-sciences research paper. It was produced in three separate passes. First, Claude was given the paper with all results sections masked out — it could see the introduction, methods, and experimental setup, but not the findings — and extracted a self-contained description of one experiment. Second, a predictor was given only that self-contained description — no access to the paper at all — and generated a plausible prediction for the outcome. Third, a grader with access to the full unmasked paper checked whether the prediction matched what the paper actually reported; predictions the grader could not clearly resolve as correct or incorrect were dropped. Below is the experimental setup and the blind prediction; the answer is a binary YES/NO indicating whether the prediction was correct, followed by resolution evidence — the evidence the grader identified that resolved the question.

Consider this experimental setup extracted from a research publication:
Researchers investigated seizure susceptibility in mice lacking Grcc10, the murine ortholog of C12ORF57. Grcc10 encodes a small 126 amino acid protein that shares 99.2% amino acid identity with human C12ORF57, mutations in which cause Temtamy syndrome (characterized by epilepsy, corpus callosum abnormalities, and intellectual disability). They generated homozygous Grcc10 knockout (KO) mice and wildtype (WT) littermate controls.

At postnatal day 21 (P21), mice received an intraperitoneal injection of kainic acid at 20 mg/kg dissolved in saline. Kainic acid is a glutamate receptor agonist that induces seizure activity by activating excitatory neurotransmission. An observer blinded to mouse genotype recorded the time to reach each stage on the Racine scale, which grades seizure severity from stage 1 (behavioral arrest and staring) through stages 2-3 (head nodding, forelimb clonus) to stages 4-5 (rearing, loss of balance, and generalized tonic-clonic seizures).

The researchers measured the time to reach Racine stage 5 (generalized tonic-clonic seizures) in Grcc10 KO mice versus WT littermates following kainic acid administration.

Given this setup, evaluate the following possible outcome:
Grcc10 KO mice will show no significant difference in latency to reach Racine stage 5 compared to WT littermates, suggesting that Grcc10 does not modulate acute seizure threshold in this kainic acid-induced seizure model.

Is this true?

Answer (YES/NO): NO